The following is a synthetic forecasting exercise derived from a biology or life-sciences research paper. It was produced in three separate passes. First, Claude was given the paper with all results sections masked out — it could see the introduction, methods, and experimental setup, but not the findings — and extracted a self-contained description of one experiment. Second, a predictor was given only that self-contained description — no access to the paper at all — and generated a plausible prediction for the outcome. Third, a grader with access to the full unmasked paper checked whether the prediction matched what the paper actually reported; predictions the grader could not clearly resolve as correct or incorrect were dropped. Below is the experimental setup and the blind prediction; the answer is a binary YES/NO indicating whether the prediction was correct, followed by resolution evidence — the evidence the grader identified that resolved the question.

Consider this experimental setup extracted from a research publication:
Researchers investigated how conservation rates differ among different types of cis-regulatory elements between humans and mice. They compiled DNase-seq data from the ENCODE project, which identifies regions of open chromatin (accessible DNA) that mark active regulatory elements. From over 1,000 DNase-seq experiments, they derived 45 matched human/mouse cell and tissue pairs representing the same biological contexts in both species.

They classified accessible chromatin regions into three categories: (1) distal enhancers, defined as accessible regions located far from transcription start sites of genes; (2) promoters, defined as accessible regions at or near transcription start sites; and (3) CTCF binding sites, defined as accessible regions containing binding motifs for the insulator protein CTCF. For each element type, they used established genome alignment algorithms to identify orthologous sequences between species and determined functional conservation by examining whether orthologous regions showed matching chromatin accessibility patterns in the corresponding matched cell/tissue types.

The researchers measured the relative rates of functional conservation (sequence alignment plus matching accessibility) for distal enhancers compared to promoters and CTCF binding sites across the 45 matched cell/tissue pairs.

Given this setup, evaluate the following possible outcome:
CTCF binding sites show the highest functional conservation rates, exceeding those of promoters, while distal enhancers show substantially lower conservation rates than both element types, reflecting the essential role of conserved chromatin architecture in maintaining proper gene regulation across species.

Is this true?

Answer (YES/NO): YES